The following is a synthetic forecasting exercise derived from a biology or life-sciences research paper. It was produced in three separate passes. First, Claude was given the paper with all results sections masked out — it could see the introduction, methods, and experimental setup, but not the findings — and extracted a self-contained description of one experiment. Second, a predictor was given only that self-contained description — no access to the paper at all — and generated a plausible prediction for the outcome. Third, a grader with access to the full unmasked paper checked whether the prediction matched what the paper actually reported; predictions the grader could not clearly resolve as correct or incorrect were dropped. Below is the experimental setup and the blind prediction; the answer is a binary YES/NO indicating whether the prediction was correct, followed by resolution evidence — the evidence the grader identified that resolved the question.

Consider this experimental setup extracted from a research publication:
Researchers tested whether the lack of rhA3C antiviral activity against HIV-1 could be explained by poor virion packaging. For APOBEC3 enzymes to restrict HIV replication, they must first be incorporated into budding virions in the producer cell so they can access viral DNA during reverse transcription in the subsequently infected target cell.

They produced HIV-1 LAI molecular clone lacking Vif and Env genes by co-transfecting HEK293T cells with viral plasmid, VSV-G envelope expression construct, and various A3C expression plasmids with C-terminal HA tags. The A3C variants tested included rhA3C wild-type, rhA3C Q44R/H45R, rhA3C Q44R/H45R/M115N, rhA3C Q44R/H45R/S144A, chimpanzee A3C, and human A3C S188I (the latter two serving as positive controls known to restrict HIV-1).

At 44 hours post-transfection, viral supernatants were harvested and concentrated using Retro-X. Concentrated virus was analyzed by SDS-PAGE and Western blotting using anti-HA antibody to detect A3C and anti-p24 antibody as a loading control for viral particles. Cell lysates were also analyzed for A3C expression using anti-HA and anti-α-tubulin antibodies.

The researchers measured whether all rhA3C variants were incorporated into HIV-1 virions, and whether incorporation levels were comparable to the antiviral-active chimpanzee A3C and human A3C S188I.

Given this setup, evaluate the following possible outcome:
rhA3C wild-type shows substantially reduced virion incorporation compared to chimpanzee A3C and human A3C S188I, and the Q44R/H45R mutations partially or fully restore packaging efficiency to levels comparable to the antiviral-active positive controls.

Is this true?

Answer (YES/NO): NO